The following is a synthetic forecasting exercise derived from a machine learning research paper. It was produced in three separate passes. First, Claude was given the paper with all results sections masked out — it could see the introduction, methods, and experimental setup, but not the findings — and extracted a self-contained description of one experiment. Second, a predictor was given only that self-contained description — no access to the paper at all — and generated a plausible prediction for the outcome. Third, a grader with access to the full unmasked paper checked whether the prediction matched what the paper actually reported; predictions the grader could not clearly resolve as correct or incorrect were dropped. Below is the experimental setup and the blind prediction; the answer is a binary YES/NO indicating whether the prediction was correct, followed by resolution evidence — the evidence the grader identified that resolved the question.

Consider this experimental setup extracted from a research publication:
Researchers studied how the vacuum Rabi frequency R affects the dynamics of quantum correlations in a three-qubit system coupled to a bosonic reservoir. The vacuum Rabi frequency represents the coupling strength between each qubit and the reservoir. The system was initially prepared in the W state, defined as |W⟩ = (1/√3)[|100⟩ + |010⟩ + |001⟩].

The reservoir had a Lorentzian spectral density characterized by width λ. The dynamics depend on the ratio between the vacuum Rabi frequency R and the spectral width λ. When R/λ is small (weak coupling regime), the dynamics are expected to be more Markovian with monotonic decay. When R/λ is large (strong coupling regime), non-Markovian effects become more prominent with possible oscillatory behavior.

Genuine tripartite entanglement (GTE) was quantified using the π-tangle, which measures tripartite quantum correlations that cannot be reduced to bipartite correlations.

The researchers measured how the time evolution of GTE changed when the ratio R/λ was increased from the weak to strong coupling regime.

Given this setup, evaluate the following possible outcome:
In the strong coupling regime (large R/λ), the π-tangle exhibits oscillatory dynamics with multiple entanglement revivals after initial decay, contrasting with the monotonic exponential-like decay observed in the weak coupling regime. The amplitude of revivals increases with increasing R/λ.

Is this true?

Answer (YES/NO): YES